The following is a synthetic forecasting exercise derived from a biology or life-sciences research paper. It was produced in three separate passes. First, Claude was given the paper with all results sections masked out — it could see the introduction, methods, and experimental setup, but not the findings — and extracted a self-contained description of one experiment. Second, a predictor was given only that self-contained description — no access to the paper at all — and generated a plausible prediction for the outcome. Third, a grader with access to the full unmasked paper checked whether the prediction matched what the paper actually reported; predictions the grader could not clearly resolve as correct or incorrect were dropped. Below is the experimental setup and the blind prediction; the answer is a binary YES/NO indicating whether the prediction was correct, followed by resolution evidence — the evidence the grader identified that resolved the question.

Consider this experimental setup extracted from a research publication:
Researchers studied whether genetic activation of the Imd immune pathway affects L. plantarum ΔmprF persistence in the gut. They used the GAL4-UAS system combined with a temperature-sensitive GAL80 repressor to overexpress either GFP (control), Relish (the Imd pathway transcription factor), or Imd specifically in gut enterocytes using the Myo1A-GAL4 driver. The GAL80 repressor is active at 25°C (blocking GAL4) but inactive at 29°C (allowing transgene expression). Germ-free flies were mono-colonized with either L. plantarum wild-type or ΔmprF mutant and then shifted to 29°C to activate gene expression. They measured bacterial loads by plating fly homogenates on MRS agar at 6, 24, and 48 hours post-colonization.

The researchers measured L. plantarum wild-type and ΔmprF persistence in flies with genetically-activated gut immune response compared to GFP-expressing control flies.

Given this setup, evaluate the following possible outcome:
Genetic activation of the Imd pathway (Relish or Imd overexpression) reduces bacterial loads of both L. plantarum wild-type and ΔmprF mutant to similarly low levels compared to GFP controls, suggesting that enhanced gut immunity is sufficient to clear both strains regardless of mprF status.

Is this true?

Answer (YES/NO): NO